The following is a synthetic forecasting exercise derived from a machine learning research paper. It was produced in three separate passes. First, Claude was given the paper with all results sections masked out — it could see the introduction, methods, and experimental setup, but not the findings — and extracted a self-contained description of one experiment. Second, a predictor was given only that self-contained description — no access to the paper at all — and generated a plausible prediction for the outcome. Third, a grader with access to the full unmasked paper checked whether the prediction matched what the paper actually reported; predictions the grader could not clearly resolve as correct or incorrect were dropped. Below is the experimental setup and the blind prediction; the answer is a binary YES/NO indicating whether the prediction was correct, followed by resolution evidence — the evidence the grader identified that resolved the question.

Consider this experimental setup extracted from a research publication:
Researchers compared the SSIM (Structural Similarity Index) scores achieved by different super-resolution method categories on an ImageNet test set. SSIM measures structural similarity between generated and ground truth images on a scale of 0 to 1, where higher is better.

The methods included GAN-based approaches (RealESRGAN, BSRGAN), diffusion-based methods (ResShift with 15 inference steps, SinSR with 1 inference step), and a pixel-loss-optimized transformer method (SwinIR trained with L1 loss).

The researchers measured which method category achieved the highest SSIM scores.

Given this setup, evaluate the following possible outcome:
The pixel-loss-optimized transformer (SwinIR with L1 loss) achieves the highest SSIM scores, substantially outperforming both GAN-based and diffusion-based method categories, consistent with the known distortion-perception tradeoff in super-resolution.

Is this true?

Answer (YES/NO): NO